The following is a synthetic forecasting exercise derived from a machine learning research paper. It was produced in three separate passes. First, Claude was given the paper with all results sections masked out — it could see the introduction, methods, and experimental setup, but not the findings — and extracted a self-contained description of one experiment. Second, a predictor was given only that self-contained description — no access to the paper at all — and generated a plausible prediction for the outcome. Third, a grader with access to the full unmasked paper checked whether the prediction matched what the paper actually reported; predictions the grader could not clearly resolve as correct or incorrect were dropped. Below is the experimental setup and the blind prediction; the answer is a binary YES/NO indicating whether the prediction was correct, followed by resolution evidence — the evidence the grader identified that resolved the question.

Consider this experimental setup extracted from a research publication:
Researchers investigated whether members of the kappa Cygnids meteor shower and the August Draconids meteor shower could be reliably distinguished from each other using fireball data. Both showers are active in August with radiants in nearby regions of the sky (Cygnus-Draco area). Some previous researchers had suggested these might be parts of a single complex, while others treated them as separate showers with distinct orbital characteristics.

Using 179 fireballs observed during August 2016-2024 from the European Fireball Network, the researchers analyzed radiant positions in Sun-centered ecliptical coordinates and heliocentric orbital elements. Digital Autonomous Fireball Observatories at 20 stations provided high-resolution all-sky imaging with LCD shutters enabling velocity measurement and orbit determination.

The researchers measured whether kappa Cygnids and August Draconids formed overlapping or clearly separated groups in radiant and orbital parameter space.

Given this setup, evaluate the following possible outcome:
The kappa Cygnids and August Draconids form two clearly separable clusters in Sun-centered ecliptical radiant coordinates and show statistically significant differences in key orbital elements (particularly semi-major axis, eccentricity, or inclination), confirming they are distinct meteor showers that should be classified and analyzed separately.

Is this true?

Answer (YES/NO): NO